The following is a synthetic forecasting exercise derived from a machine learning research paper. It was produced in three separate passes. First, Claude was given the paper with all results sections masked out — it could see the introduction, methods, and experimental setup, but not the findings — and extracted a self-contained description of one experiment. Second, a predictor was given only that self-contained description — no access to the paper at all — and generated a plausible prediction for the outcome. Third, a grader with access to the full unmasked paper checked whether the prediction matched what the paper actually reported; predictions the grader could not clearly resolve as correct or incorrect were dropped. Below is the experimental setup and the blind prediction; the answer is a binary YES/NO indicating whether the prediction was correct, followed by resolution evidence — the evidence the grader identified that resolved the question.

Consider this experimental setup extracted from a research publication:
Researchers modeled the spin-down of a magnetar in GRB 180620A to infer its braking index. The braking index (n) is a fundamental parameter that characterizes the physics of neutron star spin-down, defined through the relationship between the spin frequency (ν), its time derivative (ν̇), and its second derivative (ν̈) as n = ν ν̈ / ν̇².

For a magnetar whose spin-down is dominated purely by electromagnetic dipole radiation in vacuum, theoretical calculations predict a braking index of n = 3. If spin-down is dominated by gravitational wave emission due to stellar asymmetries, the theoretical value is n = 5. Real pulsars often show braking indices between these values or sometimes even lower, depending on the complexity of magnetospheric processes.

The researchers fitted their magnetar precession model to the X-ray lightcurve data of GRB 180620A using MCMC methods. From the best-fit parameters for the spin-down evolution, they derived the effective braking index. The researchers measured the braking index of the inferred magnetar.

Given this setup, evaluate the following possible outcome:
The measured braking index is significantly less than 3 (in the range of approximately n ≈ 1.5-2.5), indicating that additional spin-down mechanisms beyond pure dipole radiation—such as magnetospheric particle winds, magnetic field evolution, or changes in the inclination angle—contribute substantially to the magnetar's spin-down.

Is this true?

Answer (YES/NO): YES